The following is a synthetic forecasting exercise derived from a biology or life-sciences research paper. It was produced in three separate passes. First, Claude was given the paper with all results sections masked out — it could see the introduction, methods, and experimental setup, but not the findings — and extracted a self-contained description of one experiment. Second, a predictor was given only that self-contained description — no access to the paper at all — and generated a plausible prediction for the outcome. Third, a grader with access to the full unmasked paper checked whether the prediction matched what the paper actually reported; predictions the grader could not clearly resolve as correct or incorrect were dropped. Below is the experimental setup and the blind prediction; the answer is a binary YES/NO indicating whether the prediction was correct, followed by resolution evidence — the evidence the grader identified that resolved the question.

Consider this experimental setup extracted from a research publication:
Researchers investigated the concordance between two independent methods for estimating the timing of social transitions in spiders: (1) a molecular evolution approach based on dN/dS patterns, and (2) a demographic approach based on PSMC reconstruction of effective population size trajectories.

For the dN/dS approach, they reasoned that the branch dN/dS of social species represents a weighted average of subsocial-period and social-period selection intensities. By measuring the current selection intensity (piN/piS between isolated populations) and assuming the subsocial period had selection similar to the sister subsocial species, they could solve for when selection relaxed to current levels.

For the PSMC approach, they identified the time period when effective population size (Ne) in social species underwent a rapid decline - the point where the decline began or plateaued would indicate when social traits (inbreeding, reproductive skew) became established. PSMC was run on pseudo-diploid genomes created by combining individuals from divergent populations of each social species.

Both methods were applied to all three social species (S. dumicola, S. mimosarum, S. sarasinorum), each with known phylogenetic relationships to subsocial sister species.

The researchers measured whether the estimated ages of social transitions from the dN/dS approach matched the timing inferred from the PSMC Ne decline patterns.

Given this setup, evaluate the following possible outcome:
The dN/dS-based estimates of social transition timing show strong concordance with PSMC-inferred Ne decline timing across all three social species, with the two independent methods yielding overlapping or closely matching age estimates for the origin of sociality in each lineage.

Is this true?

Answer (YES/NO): NO